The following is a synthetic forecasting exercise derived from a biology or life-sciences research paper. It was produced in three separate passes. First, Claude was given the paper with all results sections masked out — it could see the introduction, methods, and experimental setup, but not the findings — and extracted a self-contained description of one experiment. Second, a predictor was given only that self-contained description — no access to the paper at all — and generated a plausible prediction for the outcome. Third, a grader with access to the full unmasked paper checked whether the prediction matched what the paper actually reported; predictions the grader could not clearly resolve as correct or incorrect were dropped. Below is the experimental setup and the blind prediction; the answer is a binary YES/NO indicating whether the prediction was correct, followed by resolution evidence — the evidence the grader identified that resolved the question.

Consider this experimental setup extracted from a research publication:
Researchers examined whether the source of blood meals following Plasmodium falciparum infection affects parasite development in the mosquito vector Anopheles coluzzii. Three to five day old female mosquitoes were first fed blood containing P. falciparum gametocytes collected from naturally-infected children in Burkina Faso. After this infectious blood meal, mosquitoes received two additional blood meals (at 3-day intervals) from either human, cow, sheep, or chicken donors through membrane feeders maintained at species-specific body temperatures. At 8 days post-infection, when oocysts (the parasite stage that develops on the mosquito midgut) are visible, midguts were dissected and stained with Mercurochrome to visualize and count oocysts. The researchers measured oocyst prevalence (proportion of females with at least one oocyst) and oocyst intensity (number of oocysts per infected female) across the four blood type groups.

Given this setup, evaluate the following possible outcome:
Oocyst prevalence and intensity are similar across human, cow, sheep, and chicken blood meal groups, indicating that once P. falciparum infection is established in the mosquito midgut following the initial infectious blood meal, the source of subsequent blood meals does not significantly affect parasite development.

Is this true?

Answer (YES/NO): YES